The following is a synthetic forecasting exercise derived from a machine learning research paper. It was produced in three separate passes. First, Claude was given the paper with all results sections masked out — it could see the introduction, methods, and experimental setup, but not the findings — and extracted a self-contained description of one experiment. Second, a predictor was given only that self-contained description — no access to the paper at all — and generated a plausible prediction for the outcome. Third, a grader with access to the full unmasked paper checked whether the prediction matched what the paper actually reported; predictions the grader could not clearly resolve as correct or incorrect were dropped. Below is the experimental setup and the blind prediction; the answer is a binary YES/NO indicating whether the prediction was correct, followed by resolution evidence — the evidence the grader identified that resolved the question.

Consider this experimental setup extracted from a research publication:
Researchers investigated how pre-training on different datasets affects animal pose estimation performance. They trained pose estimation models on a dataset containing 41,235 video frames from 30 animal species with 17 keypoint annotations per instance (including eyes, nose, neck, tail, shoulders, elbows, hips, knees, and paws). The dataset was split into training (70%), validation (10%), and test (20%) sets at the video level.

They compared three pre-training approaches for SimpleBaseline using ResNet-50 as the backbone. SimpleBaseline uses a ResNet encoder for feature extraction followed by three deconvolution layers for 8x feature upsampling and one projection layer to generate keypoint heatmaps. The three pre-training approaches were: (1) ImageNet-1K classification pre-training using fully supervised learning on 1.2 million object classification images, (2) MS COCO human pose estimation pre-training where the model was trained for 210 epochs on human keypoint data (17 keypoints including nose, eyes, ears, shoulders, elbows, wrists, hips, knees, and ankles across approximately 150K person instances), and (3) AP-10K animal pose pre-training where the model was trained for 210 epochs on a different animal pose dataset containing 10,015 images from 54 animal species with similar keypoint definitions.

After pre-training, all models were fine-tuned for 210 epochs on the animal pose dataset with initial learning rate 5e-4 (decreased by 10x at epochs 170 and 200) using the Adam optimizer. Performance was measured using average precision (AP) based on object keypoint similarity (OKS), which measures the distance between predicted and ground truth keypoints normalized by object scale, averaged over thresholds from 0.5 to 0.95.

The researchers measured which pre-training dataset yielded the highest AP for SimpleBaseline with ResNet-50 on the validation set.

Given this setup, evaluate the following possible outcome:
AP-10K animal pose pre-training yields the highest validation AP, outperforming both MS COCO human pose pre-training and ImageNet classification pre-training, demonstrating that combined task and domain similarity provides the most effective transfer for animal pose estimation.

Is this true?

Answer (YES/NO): NO